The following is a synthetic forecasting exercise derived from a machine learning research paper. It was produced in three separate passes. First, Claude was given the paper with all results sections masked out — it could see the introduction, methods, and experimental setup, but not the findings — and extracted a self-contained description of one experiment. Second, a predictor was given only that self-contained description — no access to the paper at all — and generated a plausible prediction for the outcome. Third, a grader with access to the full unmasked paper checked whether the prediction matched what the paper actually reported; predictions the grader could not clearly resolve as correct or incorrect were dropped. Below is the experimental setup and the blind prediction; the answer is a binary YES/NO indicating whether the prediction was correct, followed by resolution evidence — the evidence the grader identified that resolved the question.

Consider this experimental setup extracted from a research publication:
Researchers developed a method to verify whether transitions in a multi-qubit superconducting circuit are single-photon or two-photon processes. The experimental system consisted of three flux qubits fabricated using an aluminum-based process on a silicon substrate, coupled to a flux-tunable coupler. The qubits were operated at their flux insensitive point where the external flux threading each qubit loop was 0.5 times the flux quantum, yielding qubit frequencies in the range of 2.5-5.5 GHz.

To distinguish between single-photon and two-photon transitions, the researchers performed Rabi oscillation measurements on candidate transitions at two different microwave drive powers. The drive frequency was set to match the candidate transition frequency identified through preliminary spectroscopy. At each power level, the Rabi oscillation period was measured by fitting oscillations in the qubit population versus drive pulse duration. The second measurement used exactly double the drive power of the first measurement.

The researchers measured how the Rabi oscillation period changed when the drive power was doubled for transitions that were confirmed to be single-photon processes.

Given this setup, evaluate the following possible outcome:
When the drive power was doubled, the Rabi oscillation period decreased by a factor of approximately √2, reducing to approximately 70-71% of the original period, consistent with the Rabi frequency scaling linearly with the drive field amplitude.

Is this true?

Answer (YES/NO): NO